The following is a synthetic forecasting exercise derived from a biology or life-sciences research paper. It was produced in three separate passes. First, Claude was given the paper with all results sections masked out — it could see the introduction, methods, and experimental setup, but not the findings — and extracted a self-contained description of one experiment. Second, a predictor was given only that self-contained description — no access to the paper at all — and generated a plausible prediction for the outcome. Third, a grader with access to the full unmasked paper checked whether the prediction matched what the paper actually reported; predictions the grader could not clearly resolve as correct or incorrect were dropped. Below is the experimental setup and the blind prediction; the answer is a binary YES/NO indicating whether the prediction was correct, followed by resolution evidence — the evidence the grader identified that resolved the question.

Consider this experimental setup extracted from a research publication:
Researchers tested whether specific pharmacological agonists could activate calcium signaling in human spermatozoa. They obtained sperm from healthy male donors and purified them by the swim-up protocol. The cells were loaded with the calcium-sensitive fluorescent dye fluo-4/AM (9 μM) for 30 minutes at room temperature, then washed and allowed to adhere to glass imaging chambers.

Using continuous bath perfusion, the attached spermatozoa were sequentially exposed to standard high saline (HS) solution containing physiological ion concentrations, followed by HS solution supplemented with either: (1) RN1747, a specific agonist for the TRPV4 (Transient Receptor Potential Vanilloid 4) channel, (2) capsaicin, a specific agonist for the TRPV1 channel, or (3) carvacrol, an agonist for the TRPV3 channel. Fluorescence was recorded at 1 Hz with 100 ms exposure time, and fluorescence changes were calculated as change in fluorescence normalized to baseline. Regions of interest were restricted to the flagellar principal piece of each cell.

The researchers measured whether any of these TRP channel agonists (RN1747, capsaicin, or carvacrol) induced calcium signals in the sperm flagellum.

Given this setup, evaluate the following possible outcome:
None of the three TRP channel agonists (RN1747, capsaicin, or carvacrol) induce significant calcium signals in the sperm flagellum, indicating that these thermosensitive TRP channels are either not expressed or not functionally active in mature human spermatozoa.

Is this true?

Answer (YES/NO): NO